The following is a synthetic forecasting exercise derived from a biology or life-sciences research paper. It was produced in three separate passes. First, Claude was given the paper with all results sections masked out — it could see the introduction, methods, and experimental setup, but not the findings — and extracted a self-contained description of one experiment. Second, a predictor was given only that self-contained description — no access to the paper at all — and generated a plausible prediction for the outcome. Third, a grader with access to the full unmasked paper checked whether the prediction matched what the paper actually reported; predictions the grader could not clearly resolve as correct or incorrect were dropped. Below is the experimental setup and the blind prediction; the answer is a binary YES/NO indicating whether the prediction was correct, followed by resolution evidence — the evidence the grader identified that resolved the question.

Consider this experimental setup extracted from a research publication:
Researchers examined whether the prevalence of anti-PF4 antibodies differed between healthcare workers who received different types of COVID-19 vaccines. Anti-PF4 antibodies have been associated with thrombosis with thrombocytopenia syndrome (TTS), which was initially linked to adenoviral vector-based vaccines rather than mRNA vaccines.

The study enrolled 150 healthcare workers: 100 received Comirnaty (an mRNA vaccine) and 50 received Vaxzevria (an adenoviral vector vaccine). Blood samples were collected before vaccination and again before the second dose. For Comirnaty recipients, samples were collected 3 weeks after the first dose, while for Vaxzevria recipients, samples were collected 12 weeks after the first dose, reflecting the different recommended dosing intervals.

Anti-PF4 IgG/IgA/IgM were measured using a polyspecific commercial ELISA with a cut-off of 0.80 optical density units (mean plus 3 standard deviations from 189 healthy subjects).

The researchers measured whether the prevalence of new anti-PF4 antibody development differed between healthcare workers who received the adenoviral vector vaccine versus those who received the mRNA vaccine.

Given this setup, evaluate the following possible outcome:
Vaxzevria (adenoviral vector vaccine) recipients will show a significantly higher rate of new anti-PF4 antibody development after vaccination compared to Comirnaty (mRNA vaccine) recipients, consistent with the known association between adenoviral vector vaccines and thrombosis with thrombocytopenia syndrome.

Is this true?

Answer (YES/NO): NO